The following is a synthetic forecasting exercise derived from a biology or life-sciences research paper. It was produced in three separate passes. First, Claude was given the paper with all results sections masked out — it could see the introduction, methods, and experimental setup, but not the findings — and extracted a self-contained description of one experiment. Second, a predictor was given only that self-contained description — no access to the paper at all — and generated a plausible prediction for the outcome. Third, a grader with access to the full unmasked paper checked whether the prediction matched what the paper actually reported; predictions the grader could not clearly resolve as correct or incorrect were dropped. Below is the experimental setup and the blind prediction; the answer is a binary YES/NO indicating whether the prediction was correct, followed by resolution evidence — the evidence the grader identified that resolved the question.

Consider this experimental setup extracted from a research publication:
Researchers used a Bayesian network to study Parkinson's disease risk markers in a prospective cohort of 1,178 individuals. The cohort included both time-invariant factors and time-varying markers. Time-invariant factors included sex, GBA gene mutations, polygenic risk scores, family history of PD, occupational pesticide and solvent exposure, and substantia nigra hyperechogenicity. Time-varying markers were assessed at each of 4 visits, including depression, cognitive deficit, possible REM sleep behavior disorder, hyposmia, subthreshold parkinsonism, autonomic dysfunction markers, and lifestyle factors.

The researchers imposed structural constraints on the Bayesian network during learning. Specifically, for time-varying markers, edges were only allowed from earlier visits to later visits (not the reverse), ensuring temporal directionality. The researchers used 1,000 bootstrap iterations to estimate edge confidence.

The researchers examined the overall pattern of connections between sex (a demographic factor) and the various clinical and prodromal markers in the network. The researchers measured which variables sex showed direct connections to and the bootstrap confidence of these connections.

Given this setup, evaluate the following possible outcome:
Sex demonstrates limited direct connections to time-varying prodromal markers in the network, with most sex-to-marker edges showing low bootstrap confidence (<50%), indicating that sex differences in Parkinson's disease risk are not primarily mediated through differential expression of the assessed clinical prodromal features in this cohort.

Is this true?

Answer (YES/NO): NO